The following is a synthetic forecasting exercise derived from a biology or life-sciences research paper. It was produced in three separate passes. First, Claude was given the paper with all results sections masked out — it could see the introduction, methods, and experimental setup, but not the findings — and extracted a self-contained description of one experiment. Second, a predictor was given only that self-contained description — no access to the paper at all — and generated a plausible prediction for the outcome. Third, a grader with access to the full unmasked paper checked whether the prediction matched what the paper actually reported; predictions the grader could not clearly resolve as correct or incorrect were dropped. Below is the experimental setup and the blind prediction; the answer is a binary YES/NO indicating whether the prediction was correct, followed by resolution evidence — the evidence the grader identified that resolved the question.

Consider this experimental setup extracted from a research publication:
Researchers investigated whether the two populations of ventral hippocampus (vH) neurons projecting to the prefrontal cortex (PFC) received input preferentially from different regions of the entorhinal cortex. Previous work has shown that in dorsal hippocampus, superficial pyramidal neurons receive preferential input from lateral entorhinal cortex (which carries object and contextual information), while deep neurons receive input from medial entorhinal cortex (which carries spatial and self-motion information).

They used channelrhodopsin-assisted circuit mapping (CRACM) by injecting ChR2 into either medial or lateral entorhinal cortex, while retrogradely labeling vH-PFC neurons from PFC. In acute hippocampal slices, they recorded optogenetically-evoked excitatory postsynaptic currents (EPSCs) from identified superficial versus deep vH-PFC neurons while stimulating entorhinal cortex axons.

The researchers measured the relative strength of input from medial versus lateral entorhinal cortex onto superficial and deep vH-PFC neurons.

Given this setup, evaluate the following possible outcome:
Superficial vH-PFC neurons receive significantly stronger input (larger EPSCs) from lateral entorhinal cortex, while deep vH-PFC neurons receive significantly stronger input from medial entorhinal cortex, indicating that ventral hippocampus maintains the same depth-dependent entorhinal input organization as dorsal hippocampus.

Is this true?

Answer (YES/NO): NO